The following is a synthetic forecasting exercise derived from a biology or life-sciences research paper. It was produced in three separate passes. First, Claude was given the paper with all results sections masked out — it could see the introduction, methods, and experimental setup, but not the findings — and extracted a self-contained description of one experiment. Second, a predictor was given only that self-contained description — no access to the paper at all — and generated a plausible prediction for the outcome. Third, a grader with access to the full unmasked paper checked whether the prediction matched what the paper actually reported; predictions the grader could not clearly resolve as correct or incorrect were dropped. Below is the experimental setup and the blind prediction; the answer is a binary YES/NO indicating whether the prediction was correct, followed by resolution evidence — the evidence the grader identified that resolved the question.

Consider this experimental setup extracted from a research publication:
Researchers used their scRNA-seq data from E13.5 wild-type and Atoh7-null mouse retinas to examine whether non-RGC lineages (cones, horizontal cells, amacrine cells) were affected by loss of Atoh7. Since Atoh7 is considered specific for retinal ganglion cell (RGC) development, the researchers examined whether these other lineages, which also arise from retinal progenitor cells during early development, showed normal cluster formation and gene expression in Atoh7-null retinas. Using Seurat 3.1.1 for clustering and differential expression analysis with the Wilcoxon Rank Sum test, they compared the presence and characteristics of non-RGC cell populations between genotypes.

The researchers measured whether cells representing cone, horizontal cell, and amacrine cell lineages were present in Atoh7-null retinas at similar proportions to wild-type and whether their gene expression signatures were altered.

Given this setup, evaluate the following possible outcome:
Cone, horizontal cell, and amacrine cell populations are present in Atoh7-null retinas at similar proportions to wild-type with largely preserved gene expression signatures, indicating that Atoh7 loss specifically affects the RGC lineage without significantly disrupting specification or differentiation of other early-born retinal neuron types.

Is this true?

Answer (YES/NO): NO